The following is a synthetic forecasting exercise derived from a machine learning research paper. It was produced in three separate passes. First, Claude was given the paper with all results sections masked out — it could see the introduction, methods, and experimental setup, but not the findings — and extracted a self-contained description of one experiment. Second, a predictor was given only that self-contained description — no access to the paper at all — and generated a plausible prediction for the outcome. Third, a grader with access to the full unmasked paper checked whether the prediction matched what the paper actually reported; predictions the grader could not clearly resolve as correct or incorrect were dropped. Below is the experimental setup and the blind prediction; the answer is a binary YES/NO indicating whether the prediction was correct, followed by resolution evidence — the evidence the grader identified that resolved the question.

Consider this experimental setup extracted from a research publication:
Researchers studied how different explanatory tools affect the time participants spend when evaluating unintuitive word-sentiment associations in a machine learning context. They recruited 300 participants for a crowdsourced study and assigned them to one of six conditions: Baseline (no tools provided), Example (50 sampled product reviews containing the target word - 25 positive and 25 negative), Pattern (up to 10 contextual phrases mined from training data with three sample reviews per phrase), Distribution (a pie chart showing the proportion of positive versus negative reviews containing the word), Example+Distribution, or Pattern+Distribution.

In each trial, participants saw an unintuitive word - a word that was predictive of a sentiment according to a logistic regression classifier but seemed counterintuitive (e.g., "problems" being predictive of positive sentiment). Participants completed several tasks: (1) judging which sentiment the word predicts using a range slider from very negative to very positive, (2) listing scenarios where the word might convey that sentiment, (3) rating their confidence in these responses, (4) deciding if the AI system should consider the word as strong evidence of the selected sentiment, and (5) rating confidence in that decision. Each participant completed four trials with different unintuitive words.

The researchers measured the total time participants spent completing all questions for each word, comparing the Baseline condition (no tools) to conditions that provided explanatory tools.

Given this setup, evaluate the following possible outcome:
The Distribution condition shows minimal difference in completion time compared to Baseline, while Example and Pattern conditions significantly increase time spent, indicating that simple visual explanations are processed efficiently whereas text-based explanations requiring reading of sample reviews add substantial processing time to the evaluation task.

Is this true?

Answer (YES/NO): NO